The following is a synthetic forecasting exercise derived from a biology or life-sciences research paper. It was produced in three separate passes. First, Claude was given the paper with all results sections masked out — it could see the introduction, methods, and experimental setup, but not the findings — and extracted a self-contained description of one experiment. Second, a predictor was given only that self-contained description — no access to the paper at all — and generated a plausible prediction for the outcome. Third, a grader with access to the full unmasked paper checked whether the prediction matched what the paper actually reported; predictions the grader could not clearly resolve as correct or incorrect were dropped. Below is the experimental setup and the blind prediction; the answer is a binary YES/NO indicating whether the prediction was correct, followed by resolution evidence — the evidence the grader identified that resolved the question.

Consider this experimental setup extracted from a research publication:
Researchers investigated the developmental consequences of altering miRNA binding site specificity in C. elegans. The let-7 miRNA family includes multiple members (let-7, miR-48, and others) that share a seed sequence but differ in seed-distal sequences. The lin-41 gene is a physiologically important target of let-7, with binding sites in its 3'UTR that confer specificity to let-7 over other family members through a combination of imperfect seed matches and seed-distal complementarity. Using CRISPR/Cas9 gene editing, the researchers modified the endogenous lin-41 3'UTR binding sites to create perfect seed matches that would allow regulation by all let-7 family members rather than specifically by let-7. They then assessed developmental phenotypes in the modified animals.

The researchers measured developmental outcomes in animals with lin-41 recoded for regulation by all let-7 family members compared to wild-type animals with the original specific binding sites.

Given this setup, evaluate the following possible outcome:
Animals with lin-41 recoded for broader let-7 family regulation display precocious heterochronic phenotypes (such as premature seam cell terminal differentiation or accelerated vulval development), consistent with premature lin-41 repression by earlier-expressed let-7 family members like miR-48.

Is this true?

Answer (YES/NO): YES